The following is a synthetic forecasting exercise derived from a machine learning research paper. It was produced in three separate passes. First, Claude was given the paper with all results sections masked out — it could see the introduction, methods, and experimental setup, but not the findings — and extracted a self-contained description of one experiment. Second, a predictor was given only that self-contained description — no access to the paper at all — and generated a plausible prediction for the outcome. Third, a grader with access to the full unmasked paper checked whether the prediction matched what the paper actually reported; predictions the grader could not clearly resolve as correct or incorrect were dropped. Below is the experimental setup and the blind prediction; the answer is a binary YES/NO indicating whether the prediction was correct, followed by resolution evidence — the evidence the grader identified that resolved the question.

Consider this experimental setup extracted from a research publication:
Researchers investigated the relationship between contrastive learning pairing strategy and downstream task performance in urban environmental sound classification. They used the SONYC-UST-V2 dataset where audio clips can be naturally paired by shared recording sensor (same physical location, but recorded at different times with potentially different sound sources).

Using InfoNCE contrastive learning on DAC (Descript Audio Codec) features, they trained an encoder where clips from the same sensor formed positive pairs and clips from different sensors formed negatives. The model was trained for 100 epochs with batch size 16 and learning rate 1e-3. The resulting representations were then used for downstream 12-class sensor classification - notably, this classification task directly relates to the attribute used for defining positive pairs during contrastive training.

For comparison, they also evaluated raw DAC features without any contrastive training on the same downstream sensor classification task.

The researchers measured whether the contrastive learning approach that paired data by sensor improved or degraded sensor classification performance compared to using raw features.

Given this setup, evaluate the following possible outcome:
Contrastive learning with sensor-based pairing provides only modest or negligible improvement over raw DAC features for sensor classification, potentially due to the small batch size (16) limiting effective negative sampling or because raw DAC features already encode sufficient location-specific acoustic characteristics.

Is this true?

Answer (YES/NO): NO